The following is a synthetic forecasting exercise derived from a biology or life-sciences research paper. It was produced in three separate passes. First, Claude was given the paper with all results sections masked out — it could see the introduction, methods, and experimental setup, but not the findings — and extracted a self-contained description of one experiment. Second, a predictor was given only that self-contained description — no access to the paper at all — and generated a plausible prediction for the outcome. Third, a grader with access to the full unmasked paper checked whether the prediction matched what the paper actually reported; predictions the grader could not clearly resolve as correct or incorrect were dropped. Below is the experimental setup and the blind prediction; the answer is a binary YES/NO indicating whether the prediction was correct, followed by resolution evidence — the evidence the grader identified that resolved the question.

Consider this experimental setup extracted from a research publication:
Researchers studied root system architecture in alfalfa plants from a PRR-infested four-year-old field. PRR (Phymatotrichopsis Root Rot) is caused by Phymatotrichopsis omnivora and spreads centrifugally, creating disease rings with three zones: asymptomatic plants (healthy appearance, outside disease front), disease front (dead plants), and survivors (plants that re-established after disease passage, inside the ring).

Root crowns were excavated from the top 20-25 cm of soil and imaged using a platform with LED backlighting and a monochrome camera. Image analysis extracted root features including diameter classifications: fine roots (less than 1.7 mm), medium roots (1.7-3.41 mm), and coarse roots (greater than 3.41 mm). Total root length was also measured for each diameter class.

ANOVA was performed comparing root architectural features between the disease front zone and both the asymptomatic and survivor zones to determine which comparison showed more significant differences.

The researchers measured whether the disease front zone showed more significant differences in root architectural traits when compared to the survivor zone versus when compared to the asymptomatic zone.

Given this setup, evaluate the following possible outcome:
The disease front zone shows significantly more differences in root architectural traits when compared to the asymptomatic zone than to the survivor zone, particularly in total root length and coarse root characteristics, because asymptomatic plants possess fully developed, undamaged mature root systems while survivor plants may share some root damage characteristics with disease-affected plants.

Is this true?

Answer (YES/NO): NO